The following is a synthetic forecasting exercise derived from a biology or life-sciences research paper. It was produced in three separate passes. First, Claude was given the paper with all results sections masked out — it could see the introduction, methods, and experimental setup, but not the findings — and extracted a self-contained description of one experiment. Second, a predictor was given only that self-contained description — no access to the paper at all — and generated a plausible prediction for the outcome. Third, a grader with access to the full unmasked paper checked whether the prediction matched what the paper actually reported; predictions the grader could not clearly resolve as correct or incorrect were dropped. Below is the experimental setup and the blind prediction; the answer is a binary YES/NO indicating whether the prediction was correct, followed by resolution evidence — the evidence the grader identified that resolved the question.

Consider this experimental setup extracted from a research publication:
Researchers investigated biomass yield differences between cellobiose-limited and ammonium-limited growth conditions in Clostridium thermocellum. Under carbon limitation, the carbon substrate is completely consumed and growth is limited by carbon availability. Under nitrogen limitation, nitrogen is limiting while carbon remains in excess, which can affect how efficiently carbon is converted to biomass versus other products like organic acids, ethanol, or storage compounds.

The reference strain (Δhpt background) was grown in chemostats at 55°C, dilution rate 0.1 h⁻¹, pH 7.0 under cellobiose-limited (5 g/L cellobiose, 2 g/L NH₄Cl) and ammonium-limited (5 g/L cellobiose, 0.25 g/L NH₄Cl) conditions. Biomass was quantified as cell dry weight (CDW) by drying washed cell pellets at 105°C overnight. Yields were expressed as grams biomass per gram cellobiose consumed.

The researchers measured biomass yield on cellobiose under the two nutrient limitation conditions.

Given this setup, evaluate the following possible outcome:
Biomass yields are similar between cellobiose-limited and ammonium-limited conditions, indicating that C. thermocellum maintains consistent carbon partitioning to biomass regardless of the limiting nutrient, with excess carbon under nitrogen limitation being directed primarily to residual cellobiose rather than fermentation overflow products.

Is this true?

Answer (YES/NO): NO